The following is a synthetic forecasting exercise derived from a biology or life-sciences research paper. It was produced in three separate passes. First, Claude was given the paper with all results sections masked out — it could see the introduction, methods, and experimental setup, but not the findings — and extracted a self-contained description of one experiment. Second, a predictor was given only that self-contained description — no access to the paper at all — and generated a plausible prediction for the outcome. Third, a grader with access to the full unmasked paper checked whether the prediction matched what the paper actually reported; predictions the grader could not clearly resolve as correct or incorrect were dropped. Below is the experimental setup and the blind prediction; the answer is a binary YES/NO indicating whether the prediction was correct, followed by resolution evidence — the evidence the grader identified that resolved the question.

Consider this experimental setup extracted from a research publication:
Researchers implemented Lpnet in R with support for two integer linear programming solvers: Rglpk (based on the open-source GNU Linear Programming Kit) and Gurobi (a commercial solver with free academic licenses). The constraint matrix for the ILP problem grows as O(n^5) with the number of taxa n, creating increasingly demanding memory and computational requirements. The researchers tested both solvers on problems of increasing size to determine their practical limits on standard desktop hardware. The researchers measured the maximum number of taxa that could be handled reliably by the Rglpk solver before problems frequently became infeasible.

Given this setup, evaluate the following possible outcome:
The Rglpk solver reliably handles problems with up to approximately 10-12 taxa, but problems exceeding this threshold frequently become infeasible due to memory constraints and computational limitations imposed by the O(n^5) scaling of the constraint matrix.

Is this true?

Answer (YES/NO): NO